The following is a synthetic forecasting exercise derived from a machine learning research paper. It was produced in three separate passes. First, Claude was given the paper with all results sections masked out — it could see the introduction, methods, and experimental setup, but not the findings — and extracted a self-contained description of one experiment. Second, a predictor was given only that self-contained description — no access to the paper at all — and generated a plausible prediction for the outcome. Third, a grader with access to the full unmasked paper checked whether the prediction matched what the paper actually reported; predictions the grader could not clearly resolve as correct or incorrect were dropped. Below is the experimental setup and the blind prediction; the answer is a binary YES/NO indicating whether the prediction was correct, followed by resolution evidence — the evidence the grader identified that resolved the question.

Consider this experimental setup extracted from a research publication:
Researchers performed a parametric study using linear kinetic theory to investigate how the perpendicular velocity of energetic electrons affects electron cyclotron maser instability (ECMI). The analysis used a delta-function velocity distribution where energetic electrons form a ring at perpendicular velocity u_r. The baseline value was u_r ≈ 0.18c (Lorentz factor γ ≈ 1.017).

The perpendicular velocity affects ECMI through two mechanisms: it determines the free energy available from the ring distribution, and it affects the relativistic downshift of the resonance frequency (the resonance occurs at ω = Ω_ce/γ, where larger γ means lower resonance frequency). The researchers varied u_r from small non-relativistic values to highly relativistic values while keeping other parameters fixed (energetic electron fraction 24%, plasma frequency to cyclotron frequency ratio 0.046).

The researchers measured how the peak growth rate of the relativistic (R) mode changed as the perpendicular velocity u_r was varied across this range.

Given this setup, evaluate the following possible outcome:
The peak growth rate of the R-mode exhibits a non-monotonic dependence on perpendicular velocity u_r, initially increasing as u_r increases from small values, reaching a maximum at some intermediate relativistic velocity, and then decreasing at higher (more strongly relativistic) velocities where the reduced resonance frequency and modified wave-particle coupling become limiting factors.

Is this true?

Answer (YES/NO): NO